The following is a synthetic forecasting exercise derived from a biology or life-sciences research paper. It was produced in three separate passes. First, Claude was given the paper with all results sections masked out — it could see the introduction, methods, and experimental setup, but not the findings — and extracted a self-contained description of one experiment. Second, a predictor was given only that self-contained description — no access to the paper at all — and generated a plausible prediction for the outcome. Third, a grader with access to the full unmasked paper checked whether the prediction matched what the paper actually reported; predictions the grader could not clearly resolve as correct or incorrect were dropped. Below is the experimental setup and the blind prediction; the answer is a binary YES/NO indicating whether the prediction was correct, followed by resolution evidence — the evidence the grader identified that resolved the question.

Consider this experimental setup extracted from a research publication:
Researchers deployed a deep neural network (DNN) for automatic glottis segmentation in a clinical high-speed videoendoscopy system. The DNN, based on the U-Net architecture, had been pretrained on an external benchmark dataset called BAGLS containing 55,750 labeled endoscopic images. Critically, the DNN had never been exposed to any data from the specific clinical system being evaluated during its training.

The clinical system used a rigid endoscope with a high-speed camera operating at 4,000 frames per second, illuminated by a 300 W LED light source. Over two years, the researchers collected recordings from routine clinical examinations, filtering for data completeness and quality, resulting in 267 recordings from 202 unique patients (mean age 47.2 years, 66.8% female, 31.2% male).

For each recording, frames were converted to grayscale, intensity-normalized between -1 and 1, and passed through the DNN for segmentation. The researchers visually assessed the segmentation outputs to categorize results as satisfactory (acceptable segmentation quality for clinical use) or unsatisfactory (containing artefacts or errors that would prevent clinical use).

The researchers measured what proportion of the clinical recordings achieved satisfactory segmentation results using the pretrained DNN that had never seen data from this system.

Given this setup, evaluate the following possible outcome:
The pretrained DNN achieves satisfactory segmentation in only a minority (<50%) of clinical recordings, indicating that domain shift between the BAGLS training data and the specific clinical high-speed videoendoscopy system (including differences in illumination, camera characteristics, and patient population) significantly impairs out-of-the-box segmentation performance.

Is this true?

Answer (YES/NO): NO